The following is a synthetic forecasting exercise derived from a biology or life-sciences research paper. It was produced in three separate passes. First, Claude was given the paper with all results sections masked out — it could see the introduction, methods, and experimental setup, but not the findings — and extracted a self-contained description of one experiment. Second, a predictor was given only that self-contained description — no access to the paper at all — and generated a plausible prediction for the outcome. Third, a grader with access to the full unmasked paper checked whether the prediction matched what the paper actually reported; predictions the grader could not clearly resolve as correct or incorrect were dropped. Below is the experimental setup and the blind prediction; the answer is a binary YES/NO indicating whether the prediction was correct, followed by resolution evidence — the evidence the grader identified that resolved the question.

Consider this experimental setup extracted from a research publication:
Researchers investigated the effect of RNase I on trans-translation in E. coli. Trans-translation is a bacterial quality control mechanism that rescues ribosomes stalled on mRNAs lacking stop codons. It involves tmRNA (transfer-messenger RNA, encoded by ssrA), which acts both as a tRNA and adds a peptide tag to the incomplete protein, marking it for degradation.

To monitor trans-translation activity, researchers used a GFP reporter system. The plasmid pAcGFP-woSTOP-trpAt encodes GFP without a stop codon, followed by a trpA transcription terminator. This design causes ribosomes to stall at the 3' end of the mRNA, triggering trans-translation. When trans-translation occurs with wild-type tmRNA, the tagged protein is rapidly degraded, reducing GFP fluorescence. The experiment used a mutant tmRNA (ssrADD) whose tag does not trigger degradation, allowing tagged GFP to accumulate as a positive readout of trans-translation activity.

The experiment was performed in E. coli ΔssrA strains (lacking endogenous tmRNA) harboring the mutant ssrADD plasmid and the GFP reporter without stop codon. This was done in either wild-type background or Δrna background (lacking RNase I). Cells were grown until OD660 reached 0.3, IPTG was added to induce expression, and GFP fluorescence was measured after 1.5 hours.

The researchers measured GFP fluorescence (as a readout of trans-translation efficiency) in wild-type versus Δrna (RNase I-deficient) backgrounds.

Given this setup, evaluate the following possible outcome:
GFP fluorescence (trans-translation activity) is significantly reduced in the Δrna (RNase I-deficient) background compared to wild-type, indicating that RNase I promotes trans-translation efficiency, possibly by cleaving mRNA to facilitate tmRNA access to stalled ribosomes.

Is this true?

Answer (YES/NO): NO